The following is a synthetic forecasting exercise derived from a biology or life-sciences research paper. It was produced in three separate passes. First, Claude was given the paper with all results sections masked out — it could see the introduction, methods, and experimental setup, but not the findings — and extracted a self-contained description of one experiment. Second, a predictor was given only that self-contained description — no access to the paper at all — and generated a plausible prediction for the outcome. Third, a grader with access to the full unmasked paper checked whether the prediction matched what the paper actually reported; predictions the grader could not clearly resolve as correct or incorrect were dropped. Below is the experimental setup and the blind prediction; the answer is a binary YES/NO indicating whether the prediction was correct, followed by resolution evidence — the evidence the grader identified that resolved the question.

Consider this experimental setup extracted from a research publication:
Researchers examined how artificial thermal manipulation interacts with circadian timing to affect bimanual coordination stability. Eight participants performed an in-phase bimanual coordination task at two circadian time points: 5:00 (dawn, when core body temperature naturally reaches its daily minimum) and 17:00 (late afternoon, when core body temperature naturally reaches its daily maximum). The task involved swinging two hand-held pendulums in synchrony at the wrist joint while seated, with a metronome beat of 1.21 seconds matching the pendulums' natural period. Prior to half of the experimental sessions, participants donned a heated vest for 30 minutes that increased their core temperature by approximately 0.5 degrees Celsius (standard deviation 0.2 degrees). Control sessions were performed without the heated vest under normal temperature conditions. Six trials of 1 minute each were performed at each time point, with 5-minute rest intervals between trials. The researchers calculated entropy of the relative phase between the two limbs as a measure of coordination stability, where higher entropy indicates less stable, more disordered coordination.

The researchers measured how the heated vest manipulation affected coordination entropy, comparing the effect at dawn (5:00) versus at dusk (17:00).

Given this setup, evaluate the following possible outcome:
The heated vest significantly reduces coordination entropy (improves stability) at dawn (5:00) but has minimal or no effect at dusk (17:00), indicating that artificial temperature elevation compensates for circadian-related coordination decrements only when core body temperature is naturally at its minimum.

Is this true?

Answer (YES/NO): NO